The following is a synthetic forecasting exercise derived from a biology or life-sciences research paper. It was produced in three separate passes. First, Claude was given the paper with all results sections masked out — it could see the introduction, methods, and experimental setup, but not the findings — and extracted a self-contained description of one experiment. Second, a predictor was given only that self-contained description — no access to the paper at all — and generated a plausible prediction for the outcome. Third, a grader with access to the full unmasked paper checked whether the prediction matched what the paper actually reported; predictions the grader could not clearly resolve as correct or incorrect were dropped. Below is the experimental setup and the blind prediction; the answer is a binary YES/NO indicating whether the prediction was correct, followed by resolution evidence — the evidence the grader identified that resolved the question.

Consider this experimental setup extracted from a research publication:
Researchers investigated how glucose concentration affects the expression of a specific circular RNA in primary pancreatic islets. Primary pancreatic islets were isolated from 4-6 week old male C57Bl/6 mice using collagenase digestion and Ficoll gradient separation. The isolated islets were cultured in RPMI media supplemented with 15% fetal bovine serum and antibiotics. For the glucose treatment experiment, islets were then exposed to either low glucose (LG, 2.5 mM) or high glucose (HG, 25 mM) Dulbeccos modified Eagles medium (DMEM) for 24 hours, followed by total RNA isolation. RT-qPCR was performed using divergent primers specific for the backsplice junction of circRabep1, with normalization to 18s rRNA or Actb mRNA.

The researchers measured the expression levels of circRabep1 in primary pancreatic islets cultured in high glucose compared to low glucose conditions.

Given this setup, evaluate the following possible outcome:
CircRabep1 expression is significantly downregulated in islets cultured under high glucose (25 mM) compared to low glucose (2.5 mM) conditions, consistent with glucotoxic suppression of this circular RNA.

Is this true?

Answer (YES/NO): YES